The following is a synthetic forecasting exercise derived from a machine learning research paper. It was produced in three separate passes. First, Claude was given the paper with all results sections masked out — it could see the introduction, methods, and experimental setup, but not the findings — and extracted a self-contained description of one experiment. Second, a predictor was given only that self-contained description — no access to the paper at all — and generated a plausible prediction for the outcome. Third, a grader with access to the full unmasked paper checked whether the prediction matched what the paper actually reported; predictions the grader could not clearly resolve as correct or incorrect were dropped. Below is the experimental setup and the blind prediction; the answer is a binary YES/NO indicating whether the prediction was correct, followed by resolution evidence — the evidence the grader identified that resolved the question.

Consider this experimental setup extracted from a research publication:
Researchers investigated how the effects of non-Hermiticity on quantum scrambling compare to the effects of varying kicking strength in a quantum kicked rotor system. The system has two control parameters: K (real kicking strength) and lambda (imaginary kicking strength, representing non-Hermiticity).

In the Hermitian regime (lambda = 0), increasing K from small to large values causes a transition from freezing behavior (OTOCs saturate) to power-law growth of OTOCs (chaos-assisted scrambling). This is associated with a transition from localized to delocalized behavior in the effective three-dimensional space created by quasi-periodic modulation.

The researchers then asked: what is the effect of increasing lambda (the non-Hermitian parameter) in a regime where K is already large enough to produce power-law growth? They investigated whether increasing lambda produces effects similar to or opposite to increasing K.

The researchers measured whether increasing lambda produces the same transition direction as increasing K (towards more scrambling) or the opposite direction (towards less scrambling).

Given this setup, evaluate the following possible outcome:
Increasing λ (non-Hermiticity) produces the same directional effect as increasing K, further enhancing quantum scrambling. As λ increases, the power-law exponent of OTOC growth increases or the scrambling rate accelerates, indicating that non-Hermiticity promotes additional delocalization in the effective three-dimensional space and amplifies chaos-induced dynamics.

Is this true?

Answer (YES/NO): NO